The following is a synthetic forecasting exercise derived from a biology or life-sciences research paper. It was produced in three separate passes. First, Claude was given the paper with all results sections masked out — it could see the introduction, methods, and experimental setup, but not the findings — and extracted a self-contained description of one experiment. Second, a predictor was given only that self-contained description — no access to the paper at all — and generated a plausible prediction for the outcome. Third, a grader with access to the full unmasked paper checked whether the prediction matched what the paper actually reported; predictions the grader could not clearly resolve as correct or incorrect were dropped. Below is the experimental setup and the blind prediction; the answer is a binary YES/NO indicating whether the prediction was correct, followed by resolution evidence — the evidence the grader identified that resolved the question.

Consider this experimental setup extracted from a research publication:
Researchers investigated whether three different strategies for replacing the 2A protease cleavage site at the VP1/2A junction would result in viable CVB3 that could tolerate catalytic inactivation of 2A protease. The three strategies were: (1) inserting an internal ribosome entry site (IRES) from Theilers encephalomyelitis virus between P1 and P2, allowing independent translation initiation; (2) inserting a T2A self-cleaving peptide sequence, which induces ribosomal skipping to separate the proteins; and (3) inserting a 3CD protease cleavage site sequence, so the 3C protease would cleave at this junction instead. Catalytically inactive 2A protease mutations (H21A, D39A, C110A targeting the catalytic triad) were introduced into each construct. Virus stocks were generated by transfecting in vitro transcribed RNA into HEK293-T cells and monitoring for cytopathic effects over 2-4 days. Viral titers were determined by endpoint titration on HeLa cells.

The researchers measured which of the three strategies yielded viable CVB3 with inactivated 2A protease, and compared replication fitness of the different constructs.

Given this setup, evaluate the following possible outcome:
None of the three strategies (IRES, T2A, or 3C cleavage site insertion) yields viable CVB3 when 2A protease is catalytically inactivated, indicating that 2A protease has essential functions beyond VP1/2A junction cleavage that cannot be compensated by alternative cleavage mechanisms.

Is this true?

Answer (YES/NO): NO